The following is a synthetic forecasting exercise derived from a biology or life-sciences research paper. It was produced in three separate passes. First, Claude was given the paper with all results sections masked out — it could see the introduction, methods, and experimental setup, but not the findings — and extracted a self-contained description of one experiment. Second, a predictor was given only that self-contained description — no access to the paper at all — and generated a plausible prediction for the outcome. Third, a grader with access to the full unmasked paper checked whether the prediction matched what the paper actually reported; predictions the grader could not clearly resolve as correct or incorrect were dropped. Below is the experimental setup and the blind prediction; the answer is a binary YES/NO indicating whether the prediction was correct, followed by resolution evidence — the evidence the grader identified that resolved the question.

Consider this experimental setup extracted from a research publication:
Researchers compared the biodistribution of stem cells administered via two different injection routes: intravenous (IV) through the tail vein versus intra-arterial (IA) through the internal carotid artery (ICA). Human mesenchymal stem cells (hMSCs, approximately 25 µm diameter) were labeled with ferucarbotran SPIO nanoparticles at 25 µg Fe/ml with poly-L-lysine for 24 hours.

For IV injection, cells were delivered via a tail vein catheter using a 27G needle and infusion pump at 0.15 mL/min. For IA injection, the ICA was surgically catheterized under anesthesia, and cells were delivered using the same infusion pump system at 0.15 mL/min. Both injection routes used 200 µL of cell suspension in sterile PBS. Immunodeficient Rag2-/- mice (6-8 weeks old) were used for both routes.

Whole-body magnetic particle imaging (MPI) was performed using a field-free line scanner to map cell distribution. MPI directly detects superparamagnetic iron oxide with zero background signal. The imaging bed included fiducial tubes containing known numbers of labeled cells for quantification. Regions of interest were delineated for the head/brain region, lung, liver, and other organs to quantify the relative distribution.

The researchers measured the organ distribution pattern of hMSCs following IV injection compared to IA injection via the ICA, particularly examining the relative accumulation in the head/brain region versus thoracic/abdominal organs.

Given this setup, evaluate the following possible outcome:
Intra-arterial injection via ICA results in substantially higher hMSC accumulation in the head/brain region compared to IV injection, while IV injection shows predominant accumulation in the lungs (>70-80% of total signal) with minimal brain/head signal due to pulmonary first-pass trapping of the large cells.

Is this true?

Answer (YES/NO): YES